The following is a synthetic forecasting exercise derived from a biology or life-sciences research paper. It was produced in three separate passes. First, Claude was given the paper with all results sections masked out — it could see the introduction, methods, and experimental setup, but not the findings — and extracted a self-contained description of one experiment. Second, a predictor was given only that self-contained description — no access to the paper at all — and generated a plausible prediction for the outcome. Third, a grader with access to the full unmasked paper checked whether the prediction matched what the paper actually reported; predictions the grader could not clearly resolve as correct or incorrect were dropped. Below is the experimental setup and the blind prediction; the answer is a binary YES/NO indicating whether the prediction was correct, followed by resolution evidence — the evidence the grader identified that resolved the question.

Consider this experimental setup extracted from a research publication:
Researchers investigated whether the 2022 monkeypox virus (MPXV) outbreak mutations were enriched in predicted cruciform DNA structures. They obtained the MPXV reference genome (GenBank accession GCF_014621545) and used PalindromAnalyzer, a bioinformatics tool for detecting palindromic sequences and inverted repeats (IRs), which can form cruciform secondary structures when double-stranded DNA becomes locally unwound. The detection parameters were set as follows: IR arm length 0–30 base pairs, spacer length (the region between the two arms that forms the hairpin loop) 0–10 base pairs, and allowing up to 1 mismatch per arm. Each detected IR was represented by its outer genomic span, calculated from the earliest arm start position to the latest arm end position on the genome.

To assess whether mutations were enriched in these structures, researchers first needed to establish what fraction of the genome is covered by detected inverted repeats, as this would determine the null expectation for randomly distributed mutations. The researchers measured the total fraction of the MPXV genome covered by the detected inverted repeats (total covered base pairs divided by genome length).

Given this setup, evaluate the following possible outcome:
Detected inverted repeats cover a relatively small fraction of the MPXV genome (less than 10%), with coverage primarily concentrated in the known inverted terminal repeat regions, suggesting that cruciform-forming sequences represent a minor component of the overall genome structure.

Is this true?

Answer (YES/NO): NO